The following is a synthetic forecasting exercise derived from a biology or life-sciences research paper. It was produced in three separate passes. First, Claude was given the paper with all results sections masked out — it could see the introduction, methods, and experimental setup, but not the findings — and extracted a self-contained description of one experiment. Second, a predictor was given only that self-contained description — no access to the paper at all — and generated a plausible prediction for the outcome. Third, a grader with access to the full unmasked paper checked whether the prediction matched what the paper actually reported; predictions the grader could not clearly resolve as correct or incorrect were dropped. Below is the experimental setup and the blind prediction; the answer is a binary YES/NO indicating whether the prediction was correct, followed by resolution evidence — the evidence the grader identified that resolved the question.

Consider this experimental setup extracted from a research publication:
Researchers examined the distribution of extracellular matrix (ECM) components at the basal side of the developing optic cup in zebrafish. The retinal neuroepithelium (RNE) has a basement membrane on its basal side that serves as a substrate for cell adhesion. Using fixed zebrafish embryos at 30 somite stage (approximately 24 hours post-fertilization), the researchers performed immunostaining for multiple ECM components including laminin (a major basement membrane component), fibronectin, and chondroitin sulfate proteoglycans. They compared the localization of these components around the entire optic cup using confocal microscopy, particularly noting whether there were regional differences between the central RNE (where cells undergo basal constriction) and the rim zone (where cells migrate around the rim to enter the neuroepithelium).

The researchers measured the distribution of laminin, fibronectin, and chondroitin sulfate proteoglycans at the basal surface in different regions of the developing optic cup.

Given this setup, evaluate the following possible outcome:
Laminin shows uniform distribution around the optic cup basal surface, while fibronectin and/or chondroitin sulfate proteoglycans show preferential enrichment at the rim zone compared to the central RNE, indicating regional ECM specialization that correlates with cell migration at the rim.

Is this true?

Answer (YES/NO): NO